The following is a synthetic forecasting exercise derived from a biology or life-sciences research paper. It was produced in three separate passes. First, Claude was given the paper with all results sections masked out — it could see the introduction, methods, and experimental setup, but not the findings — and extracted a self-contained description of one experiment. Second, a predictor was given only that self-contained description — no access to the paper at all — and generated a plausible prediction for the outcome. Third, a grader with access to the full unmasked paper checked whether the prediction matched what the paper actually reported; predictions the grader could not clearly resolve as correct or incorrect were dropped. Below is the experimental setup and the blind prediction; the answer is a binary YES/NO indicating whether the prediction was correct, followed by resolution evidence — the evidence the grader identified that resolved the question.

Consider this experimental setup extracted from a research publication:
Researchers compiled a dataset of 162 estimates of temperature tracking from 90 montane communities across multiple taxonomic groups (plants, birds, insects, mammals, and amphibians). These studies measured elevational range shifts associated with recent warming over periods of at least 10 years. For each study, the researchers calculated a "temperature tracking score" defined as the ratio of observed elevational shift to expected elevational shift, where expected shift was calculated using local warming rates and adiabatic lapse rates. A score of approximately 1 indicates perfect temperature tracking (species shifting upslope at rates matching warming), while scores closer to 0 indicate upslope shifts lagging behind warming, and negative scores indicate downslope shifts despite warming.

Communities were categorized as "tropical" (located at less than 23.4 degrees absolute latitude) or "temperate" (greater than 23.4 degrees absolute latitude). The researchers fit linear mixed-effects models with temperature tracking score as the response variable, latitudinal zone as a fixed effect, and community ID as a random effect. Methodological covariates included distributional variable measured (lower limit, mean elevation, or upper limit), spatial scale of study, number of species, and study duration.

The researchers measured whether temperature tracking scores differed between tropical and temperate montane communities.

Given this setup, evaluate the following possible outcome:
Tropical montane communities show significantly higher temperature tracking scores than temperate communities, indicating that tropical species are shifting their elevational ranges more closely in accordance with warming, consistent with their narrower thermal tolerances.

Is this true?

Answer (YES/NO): YES